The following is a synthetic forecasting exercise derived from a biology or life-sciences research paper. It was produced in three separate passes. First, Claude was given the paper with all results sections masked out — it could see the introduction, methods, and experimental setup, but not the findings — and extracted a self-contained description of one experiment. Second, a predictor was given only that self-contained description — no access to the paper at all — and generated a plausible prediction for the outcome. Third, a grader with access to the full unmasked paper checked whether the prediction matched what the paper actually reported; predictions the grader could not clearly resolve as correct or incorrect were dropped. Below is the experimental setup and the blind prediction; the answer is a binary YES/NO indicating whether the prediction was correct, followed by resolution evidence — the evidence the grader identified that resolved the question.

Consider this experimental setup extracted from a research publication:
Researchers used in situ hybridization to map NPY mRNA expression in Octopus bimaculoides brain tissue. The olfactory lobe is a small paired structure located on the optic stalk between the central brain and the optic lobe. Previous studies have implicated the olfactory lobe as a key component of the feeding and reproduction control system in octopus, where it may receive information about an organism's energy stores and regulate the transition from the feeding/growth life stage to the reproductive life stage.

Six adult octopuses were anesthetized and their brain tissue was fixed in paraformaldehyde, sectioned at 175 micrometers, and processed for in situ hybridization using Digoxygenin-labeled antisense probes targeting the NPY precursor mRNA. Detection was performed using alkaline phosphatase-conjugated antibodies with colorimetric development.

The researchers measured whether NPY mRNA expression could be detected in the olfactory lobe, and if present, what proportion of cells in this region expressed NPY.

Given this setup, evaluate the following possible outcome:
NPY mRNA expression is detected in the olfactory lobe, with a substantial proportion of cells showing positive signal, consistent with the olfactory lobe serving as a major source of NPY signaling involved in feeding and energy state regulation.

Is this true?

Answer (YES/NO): NO